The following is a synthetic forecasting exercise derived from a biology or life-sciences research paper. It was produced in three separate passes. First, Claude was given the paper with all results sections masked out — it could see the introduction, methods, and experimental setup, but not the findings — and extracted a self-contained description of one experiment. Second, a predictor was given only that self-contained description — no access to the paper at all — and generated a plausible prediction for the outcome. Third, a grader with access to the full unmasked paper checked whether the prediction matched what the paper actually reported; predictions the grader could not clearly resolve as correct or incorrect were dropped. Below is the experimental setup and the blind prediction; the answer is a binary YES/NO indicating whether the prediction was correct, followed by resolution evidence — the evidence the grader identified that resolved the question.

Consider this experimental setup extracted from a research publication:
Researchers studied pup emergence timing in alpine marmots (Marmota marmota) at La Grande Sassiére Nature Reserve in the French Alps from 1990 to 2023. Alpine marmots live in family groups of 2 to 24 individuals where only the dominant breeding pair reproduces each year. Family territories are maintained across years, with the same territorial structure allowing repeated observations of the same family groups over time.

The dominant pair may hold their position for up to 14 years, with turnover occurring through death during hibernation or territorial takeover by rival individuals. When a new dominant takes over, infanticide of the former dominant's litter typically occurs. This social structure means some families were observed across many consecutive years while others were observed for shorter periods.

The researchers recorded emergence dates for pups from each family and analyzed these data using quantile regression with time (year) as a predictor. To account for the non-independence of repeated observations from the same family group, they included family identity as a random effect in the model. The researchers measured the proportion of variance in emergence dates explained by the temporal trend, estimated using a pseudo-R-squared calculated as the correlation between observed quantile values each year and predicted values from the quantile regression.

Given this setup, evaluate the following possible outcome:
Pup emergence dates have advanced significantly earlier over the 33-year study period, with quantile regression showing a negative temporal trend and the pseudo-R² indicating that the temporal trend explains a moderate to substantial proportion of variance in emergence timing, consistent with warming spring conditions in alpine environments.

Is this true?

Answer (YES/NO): NO